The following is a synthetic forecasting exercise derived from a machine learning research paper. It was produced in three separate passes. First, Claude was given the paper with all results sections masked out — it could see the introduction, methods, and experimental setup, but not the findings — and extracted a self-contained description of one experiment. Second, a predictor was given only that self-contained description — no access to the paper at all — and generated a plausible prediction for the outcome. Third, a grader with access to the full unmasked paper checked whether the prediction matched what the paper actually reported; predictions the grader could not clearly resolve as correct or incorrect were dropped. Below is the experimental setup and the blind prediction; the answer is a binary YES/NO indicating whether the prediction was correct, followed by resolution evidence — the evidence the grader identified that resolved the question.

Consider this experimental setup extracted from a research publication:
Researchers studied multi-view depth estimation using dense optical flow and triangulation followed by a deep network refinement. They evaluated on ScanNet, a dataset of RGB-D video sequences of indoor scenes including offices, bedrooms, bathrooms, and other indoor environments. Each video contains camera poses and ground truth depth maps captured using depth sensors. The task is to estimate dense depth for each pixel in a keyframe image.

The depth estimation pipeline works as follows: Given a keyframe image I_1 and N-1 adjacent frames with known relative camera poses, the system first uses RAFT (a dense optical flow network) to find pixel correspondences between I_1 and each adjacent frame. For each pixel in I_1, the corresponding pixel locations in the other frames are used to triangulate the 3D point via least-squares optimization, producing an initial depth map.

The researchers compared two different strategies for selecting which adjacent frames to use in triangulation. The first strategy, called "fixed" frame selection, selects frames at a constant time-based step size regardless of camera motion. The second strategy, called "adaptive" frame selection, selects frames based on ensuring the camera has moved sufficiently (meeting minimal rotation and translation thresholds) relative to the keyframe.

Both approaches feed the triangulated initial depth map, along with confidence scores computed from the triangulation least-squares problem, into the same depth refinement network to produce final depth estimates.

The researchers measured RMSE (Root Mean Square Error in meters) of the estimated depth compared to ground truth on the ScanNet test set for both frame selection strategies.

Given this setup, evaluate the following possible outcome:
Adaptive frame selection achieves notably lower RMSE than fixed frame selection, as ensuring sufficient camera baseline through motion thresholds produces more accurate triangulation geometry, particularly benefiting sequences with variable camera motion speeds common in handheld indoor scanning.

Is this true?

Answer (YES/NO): YES